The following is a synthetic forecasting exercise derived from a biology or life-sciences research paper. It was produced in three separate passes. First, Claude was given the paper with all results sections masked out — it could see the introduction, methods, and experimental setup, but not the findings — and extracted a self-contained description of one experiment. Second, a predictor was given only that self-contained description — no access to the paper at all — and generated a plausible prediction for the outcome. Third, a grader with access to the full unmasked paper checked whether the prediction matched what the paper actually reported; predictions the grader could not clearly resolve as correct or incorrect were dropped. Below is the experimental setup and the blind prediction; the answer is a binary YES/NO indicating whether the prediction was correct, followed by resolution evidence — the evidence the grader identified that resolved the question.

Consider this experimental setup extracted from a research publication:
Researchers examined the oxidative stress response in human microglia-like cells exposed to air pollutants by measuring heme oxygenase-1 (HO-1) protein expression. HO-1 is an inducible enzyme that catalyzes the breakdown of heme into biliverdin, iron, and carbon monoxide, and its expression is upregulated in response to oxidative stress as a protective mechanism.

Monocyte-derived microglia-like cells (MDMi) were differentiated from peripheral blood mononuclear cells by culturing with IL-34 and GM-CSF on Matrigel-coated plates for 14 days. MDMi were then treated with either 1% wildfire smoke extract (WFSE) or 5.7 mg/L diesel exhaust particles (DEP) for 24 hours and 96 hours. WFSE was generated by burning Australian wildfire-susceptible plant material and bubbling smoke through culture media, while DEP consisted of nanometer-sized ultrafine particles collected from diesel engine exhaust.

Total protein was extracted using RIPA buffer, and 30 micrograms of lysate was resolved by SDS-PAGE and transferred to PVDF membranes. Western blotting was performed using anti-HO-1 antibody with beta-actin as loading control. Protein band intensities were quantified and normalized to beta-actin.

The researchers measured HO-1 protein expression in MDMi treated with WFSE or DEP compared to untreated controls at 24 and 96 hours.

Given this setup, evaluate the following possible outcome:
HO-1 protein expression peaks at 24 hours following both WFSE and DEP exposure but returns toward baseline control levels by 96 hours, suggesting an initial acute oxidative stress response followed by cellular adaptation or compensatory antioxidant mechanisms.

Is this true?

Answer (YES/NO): YES